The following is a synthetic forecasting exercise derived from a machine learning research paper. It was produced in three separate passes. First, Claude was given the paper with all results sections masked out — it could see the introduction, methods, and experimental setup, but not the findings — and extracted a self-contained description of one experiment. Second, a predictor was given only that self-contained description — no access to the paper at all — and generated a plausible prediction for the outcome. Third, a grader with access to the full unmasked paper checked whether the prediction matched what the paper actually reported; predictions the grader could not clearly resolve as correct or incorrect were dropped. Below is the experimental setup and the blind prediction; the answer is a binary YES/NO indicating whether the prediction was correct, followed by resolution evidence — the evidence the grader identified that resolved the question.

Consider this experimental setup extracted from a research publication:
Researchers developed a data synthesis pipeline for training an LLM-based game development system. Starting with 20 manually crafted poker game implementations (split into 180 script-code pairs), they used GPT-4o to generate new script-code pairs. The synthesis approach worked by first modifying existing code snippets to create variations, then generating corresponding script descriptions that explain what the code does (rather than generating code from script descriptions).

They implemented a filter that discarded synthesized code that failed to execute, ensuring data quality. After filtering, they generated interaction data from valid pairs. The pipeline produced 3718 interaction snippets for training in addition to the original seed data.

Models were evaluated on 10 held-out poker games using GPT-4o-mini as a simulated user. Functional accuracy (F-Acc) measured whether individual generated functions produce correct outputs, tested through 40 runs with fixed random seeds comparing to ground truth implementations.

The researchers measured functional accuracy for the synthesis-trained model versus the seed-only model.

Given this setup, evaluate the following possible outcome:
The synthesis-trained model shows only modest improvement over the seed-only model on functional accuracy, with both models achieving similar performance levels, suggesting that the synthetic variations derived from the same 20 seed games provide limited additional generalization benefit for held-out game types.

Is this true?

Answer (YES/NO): NO